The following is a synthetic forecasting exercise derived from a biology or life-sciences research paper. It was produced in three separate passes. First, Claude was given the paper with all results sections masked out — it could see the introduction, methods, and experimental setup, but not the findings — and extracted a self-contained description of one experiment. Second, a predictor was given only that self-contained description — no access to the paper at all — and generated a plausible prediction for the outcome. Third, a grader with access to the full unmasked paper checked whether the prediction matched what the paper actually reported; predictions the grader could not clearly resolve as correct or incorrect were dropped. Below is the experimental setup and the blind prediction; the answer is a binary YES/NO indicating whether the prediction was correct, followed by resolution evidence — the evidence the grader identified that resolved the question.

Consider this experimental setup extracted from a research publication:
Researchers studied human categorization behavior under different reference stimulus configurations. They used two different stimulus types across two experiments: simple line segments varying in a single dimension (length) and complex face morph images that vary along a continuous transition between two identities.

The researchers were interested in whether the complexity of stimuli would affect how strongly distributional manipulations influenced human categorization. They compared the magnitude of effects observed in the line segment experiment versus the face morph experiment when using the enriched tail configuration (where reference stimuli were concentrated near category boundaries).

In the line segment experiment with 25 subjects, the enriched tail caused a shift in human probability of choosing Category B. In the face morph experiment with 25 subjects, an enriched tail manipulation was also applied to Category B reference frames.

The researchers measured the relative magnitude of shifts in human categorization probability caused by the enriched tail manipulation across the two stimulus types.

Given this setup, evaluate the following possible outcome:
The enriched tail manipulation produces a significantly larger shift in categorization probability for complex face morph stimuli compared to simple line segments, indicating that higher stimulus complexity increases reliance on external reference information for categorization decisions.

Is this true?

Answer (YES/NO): NO